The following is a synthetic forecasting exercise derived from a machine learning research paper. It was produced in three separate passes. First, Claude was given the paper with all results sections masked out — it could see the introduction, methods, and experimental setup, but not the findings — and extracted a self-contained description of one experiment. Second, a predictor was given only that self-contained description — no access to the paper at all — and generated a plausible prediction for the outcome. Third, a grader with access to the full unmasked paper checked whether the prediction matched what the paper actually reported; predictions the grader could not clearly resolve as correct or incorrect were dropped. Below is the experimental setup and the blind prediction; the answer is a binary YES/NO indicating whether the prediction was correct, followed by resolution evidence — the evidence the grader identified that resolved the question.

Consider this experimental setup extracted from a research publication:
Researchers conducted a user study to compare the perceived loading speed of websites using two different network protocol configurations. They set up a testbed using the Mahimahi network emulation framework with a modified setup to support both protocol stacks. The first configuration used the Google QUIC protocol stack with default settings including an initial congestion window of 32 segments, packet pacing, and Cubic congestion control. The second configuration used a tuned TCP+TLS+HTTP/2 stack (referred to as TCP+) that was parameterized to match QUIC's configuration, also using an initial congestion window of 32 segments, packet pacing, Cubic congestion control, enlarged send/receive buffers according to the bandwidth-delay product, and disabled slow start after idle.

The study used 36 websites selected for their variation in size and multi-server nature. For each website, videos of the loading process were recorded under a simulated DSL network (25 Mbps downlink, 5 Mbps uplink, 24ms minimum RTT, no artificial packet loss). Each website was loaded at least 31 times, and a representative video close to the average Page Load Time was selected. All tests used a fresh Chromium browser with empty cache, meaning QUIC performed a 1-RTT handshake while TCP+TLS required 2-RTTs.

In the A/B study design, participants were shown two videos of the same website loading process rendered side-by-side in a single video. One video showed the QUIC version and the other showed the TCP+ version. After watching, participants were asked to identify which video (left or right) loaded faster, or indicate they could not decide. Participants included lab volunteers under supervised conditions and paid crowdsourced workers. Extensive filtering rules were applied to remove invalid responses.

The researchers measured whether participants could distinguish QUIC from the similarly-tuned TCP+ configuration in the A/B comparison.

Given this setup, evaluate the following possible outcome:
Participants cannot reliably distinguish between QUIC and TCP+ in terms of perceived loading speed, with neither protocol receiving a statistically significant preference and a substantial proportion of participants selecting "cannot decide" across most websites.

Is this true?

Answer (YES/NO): YES